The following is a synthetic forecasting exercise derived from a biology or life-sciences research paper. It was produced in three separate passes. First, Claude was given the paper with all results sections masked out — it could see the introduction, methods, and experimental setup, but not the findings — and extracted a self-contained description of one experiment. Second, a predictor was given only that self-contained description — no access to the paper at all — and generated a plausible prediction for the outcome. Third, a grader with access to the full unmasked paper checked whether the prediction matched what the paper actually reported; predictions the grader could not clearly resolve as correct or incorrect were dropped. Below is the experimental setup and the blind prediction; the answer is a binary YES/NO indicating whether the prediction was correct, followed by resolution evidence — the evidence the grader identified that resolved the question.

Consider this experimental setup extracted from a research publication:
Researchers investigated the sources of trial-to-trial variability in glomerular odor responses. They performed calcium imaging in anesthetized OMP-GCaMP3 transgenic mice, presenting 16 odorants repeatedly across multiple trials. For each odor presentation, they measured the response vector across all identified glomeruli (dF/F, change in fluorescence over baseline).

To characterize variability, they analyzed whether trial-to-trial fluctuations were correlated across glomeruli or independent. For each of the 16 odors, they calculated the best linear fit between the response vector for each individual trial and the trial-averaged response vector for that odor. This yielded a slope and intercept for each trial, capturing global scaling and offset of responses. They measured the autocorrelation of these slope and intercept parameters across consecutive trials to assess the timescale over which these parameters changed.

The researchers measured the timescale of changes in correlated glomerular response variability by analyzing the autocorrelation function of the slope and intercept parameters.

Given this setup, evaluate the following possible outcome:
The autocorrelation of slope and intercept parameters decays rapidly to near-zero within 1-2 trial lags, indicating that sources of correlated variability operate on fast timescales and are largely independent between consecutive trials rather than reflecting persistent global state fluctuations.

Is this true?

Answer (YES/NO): NO